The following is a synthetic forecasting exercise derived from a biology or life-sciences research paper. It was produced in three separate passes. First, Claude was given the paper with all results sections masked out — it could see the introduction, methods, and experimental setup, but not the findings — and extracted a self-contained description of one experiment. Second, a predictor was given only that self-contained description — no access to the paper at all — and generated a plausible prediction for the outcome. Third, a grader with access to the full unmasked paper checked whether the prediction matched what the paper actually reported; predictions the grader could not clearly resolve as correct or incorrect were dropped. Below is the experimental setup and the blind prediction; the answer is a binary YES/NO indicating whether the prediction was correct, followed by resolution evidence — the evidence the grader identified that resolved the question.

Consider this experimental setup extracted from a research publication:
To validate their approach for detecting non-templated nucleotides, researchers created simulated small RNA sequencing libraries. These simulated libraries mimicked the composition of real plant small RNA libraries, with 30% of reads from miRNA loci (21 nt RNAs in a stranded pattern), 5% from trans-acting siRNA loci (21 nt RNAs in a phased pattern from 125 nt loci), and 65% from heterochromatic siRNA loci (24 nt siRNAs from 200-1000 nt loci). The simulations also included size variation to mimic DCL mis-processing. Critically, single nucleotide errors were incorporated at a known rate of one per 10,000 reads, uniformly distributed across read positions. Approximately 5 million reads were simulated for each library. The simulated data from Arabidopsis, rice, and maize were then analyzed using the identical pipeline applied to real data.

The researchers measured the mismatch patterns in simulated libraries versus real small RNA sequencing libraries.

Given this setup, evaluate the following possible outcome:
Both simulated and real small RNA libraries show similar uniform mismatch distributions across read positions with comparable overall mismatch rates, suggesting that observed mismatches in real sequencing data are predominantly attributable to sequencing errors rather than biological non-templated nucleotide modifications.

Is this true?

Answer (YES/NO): NO